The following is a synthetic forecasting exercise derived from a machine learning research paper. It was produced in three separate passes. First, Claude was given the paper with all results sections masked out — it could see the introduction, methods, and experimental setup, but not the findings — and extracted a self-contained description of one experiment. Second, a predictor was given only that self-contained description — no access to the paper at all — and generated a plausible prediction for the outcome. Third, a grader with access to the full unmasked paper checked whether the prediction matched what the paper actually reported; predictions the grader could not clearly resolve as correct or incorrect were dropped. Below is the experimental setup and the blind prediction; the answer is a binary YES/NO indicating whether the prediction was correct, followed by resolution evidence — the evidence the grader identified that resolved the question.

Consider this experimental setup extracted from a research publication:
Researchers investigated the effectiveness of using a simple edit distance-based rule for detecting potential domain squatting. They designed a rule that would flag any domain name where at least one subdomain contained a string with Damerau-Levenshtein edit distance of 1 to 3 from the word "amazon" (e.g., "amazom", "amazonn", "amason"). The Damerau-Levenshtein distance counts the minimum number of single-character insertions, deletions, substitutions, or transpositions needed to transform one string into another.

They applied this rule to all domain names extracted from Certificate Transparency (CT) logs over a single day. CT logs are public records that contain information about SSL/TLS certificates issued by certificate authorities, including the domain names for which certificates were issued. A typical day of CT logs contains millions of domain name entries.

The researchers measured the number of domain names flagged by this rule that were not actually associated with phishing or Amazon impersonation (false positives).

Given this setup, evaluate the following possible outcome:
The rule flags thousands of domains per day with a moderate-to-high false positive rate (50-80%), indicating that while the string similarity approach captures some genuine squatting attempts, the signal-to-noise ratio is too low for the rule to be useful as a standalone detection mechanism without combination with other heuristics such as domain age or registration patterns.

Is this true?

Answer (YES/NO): NO